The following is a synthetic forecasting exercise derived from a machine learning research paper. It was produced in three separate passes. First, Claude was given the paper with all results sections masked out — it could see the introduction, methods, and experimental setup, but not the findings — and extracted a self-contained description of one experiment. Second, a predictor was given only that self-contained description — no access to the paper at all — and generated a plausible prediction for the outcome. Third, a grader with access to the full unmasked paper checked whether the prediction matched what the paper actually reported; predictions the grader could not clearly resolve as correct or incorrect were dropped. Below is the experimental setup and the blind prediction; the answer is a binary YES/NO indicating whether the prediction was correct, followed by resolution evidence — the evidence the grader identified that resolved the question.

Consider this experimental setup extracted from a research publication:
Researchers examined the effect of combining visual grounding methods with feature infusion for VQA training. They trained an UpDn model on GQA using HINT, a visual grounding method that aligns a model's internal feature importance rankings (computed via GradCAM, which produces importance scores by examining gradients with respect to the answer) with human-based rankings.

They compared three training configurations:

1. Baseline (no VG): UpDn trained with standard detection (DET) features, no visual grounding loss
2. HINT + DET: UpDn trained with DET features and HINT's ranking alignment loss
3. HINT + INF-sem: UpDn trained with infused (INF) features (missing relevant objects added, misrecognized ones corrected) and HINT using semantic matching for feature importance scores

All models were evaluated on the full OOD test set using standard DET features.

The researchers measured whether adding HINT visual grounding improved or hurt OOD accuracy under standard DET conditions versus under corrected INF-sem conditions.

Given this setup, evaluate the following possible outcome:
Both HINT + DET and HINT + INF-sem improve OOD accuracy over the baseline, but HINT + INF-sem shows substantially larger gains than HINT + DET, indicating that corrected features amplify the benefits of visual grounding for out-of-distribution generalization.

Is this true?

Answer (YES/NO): NO